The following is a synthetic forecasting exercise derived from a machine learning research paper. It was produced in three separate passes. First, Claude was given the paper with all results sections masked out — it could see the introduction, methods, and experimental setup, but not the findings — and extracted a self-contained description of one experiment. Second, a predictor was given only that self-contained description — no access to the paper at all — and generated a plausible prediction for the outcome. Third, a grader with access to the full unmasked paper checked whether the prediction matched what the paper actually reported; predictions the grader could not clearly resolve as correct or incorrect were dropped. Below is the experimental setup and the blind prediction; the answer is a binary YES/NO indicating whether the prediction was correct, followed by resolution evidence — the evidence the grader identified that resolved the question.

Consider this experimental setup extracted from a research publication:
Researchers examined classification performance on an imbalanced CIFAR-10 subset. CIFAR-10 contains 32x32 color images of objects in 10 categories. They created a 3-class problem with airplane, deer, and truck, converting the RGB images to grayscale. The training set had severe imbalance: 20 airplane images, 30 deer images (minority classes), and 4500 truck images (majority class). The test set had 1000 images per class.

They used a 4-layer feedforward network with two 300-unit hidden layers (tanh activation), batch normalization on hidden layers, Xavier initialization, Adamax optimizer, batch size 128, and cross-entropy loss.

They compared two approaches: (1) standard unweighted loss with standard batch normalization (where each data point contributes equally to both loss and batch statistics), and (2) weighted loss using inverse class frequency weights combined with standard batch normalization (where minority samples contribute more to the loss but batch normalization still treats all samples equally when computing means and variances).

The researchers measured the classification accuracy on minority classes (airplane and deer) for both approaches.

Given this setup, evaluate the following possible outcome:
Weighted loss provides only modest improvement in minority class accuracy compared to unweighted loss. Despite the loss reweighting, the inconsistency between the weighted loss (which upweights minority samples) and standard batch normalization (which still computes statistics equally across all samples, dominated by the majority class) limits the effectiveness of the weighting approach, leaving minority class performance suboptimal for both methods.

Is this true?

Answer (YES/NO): YES